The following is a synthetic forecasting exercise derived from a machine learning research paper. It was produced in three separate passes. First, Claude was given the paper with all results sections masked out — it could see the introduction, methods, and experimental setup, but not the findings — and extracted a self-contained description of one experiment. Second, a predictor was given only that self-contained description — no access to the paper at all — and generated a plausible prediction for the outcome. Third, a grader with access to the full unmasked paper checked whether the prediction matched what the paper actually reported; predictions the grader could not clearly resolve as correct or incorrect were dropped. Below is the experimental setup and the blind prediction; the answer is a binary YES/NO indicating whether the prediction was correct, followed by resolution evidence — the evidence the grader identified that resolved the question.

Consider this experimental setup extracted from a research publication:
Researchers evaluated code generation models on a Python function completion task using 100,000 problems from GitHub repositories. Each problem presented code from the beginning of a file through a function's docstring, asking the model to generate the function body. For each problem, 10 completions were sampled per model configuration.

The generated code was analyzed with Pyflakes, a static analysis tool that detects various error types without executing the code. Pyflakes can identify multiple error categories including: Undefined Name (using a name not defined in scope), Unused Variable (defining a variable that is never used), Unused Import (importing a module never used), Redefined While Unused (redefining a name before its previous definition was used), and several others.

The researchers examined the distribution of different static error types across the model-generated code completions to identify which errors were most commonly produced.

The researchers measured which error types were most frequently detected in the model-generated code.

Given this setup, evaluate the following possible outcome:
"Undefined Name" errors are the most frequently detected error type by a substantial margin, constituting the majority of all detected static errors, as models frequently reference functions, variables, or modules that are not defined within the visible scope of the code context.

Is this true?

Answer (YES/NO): YES